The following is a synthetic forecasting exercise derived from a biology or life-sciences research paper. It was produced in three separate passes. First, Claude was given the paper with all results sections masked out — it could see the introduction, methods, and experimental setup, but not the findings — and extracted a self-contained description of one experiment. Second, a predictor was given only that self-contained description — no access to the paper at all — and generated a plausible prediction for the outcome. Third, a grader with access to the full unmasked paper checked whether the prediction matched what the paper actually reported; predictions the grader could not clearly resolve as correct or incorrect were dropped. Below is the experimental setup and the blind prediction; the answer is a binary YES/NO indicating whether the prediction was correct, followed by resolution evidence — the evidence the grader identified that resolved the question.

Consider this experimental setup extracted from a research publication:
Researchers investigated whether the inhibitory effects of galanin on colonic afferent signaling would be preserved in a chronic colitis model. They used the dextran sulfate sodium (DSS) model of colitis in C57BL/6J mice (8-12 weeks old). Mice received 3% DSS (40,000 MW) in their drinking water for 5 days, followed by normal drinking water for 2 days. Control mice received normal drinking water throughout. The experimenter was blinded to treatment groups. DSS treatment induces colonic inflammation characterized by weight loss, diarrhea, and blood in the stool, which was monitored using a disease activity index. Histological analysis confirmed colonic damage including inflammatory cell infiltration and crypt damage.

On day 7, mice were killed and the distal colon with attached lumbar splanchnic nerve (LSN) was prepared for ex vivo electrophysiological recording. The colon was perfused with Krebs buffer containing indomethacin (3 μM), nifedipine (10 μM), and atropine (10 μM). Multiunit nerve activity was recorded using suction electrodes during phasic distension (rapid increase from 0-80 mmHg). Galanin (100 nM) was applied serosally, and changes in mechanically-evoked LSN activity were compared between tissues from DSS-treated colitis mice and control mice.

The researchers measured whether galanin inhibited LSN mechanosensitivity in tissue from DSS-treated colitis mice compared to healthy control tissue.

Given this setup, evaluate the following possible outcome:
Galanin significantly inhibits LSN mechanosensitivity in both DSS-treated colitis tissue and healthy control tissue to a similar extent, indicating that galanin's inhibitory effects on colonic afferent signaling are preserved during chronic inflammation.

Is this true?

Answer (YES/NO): NO